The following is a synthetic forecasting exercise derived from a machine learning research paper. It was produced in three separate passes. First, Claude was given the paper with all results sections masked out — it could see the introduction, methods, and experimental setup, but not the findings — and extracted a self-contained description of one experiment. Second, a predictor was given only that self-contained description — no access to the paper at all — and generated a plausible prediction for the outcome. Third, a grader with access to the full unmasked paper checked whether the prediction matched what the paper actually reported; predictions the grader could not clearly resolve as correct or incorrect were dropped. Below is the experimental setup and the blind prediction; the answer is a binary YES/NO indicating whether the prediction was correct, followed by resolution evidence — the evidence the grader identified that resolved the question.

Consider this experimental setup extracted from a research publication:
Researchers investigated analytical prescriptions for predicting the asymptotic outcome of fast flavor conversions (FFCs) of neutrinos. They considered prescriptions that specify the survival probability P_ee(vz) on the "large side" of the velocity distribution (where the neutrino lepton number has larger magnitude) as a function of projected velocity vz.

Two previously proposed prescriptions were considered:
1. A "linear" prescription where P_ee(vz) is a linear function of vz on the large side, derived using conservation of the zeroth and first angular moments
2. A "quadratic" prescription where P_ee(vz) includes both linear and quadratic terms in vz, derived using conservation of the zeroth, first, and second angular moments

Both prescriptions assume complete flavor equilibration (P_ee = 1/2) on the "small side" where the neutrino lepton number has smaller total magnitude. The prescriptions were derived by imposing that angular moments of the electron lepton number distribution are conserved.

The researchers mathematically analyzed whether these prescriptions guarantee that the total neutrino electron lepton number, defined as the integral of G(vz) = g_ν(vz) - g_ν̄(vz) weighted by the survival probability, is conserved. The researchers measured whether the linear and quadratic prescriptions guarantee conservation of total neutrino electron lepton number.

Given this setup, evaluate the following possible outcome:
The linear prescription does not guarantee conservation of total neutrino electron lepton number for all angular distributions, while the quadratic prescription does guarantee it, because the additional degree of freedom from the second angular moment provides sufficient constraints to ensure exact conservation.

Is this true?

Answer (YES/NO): NO